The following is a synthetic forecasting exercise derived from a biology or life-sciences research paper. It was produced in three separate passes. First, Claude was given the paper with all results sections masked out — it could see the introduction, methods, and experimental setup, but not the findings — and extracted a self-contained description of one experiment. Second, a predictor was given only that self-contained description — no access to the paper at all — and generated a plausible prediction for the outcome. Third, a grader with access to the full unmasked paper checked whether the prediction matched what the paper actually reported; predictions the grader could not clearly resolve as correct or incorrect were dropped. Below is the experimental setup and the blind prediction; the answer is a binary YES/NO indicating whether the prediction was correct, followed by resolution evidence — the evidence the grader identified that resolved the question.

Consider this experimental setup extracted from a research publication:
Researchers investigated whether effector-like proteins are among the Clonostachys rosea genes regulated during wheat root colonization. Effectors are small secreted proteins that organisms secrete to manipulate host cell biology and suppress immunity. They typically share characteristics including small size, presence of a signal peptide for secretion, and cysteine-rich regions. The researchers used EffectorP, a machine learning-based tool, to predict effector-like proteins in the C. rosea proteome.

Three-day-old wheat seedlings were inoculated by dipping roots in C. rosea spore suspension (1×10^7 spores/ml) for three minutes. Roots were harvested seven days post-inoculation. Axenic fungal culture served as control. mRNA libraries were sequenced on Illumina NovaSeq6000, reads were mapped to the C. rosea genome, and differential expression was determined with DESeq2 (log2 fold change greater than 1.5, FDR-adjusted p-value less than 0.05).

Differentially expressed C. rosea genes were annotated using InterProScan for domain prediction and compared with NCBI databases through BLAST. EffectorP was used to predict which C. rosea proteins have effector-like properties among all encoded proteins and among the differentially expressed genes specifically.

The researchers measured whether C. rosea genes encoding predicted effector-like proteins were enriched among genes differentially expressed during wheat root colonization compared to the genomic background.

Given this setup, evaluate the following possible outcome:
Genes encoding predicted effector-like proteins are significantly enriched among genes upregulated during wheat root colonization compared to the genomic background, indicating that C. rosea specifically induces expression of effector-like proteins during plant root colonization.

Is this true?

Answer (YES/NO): YES